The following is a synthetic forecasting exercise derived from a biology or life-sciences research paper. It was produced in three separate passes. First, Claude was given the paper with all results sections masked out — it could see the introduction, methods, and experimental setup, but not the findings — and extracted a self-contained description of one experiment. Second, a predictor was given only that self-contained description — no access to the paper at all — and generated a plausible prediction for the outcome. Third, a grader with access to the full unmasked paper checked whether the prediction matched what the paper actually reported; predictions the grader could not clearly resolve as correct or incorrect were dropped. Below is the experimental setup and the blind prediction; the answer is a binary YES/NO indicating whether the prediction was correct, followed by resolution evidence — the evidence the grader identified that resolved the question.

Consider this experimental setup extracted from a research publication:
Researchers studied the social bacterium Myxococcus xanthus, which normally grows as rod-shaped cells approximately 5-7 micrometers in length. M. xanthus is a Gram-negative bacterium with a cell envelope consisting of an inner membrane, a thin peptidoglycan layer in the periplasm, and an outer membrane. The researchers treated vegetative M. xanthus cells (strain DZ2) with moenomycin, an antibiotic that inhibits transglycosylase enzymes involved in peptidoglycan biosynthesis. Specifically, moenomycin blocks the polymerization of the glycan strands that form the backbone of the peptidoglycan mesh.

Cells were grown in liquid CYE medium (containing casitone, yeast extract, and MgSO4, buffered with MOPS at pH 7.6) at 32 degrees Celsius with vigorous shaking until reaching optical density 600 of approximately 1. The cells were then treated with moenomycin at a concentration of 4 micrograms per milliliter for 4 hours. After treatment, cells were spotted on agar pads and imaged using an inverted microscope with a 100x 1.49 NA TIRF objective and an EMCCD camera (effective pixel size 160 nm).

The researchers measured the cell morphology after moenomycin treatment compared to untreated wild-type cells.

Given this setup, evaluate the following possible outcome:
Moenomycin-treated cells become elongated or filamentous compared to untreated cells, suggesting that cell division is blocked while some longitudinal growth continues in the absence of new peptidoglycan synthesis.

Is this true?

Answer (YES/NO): NO